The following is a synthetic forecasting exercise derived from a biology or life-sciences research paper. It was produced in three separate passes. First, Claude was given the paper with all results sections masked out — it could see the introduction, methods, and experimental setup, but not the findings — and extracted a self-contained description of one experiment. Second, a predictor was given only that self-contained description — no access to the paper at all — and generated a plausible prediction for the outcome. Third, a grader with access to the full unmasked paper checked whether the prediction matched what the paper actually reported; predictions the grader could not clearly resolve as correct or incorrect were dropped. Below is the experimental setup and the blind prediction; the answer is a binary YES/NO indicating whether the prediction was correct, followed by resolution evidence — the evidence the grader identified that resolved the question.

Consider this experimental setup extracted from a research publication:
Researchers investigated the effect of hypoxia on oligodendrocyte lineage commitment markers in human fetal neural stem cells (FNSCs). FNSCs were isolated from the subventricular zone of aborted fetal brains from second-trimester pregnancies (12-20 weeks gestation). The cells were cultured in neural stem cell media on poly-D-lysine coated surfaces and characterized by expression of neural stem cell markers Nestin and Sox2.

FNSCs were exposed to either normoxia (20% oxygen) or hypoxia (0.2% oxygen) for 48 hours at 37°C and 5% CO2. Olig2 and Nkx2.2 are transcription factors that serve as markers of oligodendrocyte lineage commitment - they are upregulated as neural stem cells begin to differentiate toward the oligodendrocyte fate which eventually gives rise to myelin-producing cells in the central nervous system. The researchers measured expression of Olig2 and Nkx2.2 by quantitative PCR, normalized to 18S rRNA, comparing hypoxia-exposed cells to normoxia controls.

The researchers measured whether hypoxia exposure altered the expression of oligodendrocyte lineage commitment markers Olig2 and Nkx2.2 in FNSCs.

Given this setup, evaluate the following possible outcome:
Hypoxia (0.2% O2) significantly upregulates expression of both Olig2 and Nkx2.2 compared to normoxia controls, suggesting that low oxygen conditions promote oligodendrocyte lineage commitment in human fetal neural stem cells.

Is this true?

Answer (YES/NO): NO